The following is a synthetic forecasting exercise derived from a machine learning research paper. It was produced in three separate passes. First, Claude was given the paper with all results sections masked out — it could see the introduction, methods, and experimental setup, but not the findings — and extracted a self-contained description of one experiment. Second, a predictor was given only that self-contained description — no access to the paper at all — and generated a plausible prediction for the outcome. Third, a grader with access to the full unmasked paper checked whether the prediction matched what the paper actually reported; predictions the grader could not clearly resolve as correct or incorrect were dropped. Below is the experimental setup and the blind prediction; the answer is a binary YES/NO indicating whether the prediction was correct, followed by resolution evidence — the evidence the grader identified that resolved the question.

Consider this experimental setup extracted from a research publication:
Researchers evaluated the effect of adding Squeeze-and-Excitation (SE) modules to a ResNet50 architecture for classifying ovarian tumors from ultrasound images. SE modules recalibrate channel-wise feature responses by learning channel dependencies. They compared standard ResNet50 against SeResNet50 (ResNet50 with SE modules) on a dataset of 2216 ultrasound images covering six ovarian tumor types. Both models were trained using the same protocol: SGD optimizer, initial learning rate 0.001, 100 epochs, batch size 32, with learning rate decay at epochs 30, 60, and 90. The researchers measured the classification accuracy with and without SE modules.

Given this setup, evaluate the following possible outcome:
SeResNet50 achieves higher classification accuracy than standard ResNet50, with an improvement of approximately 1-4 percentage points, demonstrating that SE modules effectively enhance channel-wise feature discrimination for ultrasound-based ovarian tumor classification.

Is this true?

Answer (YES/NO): NO